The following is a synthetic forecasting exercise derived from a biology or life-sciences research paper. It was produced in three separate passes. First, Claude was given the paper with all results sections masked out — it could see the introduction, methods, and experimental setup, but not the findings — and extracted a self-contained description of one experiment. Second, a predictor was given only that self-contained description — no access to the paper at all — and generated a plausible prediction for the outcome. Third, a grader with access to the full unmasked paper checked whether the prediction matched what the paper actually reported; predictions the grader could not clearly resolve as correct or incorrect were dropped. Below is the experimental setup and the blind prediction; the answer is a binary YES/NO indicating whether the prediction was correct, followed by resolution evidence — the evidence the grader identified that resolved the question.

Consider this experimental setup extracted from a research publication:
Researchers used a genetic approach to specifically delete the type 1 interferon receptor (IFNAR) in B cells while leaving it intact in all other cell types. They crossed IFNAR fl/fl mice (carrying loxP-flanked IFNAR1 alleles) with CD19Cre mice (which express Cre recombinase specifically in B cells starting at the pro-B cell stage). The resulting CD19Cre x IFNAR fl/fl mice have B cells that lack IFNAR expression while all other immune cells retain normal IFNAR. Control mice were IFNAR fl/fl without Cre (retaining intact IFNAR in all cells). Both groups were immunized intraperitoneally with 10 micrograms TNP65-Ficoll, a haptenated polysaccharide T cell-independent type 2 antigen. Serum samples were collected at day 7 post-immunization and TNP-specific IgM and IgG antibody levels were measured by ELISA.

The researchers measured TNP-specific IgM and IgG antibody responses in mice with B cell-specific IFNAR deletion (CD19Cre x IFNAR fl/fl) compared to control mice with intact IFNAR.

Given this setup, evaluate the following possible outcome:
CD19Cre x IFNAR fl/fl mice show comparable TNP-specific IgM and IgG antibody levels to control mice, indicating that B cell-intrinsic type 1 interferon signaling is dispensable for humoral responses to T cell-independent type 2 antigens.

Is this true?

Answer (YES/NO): NO